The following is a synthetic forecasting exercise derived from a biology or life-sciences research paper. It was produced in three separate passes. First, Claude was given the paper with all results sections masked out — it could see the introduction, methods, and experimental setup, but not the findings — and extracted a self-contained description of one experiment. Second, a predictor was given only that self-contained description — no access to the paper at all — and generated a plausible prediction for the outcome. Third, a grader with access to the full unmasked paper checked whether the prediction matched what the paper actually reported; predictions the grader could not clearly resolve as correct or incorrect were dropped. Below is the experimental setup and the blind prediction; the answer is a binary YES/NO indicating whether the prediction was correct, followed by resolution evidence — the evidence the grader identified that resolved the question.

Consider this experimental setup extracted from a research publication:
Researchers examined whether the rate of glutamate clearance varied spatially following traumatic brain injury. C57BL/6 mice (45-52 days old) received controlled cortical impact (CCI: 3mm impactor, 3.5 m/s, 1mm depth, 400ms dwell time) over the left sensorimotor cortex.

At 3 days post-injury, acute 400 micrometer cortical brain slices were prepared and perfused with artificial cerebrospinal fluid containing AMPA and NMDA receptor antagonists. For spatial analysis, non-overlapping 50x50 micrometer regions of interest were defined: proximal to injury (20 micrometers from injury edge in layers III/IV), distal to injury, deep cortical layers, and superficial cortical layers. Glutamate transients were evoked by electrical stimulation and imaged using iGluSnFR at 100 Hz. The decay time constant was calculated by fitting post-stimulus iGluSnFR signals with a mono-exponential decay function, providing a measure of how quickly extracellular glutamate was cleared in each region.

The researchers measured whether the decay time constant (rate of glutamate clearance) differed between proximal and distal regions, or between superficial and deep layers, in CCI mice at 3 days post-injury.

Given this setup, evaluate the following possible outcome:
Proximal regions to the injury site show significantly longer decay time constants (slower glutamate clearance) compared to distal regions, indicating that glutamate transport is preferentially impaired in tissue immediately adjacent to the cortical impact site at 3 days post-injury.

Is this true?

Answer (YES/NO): NO